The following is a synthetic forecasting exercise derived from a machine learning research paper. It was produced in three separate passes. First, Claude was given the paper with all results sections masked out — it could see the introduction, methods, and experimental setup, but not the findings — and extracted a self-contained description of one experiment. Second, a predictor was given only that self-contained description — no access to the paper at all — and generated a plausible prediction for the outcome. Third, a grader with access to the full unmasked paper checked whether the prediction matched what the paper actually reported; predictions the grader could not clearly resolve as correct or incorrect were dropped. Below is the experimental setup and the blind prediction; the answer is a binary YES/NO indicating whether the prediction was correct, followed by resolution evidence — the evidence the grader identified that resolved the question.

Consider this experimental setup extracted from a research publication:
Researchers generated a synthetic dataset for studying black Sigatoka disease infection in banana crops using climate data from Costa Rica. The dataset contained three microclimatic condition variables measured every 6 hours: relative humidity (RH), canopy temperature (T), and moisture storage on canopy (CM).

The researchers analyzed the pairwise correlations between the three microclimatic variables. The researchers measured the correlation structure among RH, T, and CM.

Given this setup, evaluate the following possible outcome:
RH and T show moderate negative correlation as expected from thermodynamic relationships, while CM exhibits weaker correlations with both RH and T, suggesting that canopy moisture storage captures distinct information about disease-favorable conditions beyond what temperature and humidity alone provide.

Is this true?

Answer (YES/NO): NO